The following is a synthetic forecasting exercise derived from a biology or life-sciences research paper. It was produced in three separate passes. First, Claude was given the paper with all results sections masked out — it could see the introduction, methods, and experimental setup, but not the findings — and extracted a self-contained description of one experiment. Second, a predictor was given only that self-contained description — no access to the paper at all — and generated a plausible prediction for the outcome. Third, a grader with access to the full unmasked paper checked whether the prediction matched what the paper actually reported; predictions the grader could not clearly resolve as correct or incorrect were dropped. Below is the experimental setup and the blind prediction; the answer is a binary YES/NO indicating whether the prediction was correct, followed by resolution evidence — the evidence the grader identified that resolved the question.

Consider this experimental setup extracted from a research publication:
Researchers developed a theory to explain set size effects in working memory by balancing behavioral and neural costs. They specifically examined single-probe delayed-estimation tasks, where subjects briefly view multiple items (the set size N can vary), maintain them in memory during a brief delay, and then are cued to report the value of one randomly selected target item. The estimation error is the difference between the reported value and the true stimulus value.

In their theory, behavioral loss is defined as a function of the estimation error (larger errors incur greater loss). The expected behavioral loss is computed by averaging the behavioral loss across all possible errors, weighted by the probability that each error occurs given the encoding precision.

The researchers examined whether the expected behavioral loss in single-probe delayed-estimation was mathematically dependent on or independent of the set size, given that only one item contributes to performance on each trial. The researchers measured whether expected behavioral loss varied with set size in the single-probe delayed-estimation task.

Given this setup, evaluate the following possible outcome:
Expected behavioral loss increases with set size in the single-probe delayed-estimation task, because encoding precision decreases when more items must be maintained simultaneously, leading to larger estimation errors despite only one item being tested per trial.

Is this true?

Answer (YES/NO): NO